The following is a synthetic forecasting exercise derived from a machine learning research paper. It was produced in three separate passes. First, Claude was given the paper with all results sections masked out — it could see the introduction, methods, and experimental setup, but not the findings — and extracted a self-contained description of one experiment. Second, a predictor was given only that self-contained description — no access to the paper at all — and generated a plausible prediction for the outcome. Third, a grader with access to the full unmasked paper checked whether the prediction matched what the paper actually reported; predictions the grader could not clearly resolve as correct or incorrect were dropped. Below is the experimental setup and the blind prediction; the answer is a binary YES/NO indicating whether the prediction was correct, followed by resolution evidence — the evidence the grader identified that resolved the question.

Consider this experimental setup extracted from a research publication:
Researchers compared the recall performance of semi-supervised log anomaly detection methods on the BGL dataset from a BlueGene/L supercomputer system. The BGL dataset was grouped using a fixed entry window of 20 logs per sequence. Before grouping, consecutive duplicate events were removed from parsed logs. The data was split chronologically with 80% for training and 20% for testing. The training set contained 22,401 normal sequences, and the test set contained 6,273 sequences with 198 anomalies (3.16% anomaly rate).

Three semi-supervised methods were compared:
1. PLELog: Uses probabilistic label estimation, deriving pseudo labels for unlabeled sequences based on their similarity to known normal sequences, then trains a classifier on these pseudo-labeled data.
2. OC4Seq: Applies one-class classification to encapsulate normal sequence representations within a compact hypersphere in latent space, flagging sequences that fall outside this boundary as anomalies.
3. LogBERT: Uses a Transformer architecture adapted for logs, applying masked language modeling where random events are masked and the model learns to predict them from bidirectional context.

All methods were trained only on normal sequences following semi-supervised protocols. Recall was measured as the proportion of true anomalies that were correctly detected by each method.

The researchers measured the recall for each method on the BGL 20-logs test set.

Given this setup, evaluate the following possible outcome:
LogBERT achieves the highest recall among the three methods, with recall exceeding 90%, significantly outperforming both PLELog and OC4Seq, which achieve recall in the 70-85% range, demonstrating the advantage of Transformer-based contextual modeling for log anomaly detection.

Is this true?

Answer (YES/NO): NO